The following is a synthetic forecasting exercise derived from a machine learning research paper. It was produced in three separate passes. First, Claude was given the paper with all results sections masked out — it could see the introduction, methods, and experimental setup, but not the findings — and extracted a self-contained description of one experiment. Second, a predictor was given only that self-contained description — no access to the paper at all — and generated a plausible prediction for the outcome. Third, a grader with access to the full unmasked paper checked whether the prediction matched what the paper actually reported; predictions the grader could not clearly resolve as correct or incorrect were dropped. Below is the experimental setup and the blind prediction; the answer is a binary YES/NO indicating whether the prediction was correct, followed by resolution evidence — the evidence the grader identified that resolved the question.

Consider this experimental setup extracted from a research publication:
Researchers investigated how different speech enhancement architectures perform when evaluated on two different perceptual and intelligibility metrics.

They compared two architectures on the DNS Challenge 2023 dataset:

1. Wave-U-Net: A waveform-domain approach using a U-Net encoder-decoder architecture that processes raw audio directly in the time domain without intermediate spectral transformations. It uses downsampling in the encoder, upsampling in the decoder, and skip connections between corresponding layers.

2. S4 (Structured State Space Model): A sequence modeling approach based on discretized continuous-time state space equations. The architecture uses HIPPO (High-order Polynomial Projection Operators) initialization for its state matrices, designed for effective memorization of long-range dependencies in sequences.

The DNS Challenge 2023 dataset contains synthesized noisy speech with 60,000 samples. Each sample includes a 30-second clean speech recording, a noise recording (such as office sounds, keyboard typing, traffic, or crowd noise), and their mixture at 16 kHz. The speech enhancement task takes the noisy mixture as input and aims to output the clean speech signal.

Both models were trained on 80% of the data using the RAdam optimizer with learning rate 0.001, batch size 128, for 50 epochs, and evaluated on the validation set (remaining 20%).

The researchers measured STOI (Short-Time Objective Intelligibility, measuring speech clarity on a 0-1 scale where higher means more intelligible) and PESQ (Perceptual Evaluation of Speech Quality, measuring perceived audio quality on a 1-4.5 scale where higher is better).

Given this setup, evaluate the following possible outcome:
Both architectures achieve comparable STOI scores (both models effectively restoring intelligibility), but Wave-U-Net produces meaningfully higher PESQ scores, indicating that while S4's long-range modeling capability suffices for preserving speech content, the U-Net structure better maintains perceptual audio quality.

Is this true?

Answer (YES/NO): NO